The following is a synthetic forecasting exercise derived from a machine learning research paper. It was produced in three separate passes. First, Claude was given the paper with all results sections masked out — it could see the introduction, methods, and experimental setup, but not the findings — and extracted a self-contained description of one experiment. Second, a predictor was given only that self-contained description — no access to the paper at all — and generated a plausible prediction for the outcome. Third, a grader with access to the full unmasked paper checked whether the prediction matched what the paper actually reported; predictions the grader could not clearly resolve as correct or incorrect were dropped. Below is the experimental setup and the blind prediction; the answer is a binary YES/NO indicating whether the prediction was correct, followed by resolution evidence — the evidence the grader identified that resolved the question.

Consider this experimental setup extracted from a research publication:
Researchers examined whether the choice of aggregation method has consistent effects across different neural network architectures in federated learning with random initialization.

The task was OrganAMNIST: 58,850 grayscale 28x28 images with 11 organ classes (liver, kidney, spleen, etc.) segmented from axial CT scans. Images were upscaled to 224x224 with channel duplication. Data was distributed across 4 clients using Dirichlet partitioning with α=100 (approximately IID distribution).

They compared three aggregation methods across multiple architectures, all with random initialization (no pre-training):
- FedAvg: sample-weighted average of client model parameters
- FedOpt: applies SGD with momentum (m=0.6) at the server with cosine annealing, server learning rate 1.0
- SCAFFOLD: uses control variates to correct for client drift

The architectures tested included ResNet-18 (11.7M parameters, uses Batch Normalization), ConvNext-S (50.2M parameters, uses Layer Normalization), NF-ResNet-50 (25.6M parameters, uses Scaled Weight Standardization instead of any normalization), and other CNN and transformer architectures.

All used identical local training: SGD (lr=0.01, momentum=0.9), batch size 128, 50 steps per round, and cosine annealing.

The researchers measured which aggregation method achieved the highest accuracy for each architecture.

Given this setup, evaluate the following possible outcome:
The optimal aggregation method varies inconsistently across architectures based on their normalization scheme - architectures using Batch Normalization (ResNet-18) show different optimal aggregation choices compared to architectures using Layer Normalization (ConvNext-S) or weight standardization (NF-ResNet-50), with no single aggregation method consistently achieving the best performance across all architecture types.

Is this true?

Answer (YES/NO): NO